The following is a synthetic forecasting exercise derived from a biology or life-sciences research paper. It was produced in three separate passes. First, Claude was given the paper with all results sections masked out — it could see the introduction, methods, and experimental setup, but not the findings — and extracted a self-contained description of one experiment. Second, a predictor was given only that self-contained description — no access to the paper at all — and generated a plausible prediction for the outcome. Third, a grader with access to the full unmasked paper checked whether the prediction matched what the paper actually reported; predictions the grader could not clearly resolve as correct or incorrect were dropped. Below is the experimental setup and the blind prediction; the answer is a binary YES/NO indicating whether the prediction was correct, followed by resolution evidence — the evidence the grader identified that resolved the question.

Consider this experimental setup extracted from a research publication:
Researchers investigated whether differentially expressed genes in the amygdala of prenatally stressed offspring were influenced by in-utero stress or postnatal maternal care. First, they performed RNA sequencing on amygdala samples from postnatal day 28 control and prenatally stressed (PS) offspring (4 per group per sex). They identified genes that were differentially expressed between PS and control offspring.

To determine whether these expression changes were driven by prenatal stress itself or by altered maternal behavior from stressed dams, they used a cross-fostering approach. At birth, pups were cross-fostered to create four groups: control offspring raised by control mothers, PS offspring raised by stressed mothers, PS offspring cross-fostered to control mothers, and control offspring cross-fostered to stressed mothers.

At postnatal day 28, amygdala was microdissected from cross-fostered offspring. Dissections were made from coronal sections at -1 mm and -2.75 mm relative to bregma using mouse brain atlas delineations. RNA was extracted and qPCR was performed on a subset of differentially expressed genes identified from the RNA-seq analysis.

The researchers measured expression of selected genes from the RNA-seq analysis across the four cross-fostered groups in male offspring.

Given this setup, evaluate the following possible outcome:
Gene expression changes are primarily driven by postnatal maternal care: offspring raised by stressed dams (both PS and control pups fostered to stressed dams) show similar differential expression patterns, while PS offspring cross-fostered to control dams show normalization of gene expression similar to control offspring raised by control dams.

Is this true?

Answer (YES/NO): NO